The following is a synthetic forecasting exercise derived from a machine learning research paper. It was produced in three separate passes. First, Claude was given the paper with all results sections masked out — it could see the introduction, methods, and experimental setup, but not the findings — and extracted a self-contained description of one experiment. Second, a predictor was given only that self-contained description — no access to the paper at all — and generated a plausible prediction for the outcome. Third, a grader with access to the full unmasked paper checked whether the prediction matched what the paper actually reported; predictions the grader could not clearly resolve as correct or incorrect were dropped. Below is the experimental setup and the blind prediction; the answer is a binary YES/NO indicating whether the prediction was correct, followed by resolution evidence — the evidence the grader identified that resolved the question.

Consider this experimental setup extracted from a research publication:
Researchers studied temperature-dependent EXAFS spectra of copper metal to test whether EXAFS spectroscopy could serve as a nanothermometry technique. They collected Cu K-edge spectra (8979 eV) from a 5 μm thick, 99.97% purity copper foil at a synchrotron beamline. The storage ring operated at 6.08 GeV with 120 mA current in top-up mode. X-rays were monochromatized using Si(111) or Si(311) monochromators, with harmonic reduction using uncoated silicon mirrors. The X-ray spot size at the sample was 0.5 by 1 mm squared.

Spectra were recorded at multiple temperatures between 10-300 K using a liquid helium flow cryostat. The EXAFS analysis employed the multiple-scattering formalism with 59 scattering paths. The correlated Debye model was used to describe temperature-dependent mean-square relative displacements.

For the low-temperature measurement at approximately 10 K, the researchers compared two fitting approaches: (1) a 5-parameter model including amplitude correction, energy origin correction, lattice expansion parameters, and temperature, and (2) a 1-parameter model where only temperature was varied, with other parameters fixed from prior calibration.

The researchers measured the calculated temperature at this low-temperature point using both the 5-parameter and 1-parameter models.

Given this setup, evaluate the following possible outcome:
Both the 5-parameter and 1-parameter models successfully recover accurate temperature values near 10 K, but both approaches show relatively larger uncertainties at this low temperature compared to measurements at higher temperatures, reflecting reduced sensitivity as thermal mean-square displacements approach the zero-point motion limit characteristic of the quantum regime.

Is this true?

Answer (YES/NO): NO